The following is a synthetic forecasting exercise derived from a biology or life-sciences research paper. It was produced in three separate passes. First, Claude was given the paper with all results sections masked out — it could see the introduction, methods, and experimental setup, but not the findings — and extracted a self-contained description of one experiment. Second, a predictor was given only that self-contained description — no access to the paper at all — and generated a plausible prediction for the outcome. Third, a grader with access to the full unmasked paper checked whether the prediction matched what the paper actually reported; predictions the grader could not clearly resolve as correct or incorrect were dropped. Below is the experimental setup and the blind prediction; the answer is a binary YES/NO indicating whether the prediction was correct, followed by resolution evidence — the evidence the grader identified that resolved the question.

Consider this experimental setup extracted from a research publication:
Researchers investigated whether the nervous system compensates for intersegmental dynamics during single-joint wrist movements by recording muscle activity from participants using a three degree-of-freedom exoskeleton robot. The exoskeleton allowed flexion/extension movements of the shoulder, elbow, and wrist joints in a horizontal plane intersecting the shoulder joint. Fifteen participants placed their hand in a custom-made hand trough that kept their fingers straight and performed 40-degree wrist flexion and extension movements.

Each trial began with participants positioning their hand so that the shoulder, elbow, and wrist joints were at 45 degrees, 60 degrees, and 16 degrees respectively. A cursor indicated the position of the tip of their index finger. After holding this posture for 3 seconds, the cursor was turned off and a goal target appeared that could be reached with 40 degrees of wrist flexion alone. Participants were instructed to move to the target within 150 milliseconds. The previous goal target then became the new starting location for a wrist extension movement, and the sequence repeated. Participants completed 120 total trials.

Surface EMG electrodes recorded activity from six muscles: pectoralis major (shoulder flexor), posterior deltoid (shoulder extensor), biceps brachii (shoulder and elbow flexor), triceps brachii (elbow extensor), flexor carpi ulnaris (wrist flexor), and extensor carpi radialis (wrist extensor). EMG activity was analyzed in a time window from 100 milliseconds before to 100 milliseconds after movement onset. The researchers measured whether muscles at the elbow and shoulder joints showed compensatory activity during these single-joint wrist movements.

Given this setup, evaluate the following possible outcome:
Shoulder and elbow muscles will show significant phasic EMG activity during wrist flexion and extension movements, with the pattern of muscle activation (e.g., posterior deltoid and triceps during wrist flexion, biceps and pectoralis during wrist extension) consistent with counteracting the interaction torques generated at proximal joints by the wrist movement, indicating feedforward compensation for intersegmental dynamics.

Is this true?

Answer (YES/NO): NO